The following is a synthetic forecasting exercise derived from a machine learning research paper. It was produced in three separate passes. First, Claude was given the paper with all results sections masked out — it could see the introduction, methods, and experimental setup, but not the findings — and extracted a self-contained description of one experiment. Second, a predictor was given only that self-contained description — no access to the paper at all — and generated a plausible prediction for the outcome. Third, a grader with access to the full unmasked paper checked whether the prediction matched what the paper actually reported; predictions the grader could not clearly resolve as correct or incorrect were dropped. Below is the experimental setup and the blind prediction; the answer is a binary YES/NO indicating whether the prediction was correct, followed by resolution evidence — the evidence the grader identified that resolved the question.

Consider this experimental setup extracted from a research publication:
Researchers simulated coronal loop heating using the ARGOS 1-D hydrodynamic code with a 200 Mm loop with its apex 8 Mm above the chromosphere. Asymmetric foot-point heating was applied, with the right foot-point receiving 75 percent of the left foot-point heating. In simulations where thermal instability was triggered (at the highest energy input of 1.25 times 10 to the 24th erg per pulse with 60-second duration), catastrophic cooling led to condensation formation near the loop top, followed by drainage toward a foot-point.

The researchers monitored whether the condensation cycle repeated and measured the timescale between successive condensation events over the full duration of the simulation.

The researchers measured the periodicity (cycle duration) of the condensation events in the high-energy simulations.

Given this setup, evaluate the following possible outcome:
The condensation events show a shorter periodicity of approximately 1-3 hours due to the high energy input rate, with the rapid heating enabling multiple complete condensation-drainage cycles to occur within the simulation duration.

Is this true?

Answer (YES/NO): NO